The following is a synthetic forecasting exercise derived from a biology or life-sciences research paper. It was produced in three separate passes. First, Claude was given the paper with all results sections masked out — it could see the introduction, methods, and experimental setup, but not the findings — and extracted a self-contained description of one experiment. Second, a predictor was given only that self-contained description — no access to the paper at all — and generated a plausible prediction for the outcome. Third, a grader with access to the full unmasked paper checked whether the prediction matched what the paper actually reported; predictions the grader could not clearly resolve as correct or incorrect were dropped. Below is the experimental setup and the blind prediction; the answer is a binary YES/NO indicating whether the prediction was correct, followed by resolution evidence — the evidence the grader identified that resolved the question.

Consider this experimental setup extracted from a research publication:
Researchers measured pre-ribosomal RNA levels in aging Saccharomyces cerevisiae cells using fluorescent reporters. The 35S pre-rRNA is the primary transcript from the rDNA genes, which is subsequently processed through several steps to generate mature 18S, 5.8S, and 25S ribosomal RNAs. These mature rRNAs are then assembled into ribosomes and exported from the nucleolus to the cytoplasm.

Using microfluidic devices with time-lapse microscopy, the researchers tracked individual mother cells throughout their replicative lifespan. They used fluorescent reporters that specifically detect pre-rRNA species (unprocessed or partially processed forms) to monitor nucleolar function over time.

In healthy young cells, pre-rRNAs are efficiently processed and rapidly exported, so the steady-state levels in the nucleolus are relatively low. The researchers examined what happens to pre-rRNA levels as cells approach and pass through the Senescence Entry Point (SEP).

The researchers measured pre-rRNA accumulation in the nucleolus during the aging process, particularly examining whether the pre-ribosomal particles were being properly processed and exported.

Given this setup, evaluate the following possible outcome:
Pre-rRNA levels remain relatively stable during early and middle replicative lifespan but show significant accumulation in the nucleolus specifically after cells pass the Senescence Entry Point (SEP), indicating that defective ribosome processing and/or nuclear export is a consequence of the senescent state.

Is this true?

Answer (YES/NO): NO